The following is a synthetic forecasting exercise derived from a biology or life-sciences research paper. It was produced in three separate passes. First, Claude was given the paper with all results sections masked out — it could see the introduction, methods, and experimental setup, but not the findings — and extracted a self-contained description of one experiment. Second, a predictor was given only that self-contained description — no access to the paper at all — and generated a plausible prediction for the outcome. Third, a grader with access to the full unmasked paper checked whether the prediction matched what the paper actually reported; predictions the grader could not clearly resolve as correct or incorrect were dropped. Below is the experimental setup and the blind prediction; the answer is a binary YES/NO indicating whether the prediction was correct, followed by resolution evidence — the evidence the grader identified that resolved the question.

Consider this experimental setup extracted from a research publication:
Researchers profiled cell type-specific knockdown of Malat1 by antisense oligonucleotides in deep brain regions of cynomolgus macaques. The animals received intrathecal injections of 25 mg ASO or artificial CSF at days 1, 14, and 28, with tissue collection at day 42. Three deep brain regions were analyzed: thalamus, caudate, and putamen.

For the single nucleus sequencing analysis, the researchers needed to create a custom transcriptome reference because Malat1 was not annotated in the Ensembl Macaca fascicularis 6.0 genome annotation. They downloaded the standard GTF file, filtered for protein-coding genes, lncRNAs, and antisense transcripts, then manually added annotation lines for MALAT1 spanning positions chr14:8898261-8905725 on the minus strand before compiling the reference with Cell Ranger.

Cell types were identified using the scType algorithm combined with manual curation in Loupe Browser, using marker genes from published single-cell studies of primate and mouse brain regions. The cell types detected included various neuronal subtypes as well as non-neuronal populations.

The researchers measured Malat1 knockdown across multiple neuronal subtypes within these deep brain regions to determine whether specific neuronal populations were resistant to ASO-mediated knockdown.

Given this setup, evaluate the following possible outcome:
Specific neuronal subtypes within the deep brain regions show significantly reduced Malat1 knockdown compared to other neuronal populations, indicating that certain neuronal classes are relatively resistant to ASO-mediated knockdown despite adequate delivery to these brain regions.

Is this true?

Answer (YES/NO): NO